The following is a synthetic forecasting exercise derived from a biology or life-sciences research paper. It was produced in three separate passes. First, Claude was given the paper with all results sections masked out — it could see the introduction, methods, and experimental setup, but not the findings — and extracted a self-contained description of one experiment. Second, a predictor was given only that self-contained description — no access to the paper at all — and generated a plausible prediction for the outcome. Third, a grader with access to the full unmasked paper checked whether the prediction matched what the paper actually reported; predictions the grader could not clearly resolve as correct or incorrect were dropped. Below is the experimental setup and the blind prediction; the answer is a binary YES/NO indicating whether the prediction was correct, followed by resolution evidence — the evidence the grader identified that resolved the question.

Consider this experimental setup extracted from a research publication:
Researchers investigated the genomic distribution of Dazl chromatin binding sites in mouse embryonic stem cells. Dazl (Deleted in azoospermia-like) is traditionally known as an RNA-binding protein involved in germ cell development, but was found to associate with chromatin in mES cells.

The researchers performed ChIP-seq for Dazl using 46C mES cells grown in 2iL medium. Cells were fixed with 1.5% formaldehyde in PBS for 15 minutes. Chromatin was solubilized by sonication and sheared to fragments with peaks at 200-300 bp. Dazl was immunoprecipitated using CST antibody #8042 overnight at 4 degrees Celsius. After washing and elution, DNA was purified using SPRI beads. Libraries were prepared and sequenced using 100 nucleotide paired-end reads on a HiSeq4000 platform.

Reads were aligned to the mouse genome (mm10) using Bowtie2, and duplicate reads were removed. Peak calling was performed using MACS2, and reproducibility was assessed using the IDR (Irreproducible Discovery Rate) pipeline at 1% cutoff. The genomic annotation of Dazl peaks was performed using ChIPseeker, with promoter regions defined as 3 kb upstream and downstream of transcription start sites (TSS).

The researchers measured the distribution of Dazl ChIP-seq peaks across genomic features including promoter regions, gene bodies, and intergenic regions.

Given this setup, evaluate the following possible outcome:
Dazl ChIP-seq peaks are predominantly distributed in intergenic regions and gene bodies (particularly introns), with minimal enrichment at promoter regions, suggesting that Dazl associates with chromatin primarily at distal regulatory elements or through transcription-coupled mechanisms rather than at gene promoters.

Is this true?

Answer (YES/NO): NO